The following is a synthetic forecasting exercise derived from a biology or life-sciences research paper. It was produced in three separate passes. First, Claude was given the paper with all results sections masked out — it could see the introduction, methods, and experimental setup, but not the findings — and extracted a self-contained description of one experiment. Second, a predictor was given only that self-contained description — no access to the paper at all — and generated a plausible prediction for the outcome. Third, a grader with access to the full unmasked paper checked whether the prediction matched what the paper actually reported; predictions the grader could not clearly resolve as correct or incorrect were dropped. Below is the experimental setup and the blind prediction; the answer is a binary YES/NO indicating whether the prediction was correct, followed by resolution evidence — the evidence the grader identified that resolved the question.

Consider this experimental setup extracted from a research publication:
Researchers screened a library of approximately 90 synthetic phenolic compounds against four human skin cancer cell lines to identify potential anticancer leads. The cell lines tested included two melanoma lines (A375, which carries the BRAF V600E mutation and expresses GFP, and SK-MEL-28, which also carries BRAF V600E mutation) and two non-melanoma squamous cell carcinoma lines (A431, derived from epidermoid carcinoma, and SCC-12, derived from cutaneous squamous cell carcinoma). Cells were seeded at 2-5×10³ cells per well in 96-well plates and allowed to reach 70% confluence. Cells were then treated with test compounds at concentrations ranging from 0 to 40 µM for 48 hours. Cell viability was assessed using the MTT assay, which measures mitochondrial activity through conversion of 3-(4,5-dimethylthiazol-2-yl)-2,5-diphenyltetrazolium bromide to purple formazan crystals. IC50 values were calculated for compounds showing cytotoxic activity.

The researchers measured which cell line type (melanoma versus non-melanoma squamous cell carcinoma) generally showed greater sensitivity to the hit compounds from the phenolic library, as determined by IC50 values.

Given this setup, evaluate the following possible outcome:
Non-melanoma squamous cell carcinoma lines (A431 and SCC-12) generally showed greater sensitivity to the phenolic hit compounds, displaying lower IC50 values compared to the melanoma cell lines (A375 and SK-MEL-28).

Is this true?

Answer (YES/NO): YES